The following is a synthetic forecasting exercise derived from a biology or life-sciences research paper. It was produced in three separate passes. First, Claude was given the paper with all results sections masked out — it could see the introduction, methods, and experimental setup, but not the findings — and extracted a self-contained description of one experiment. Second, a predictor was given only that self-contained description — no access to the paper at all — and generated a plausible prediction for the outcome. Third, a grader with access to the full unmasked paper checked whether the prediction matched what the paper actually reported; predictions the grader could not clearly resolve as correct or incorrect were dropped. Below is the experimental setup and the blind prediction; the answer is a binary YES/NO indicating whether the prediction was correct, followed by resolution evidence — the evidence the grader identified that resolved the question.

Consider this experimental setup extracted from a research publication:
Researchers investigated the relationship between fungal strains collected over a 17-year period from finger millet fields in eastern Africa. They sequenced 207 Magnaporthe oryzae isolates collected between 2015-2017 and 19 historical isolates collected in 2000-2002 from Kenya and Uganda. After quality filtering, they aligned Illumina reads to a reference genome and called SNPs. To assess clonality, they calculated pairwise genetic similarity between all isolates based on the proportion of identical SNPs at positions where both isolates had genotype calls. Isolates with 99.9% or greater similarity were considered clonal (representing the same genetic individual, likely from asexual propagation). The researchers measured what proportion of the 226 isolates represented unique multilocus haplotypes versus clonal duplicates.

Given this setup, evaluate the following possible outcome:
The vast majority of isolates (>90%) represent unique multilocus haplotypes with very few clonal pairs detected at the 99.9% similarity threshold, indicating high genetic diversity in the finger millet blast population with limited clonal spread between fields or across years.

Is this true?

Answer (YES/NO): NO